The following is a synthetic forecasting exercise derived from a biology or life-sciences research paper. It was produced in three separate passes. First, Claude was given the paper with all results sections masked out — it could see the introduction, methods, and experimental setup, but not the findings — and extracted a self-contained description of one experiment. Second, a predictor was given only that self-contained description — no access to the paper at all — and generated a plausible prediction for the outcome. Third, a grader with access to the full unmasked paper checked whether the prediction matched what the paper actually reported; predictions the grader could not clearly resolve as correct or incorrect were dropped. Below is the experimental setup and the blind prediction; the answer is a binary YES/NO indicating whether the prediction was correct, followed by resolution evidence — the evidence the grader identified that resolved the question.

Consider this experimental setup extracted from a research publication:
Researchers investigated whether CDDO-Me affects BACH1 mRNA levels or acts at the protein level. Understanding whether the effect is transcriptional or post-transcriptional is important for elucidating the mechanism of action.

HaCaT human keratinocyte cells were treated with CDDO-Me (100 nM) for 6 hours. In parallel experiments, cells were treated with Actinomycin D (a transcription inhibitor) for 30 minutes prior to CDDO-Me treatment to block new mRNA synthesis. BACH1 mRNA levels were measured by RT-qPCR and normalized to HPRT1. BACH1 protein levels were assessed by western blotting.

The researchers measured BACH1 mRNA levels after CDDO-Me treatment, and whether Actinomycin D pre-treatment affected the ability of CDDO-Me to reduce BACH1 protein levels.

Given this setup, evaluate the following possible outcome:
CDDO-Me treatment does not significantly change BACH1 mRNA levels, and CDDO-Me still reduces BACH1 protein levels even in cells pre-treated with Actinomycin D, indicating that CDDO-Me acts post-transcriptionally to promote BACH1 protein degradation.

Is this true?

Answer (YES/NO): NO